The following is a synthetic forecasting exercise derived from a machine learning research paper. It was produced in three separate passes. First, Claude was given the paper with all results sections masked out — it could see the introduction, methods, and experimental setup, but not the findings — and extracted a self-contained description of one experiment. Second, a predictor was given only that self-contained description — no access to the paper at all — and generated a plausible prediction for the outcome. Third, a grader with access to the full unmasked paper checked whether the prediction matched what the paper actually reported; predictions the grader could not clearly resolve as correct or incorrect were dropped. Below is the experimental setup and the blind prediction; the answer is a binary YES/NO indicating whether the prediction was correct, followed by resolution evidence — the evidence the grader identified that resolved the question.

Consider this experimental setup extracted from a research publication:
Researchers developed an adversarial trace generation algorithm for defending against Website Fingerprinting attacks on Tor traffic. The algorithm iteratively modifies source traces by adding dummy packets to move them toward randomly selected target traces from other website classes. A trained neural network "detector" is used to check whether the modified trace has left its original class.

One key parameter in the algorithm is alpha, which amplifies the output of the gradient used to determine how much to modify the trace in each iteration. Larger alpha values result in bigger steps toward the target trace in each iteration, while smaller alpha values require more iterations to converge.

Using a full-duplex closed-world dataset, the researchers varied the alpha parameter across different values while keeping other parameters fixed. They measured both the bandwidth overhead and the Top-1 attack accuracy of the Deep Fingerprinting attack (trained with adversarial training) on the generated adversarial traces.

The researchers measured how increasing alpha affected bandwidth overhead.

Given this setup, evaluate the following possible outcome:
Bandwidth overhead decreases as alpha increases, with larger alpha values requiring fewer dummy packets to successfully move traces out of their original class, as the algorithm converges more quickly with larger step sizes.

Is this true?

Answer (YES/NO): NO